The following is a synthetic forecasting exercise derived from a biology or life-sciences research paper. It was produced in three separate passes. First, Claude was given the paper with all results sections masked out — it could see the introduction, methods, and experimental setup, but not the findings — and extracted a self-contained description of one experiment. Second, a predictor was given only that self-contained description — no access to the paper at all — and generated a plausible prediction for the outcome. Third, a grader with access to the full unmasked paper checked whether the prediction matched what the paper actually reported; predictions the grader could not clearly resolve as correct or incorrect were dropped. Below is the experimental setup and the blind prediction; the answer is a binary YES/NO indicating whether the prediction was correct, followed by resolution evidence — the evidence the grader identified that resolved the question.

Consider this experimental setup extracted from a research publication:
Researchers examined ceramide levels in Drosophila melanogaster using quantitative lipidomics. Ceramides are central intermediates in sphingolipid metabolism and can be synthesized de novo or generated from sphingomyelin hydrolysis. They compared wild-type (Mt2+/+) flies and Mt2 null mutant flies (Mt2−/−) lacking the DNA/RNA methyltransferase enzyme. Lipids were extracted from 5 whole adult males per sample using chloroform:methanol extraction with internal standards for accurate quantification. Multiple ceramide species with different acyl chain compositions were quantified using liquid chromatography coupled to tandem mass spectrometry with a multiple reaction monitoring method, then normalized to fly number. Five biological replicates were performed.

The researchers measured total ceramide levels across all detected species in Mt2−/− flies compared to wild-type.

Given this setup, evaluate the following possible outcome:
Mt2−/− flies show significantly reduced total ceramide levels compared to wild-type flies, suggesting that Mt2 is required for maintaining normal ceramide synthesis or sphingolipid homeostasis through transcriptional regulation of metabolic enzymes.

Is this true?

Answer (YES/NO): NO